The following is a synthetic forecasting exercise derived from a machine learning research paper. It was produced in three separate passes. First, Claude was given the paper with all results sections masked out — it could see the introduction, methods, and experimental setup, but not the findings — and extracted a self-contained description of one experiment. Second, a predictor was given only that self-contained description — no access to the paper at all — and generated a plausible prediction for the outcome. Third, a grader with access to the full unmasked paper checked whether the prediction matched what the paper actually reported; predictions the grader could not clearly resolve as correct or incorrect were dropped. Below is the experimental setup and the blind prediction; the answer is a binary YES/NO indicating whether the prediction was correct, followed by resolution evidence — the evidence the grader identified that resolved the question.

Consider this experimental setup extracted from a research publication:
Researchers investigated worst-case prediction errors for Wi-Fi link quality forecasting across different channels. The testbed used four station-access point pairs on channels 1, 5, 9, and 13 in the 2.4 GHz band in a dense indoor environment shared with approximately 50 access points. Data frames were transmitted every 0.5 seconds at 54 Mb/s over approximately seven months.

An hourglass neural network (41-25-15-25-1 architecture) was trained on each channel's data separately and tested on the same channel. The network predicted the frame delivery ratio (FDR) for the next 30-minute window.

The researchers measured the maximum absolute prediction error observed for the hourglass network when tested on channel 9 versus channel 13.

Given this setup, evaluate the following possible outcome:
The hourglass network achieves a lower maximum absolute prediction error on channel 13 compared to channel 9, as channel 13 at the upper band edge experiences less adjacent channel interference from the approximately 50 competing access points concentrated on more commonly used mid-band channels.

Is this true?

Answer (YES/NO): YES